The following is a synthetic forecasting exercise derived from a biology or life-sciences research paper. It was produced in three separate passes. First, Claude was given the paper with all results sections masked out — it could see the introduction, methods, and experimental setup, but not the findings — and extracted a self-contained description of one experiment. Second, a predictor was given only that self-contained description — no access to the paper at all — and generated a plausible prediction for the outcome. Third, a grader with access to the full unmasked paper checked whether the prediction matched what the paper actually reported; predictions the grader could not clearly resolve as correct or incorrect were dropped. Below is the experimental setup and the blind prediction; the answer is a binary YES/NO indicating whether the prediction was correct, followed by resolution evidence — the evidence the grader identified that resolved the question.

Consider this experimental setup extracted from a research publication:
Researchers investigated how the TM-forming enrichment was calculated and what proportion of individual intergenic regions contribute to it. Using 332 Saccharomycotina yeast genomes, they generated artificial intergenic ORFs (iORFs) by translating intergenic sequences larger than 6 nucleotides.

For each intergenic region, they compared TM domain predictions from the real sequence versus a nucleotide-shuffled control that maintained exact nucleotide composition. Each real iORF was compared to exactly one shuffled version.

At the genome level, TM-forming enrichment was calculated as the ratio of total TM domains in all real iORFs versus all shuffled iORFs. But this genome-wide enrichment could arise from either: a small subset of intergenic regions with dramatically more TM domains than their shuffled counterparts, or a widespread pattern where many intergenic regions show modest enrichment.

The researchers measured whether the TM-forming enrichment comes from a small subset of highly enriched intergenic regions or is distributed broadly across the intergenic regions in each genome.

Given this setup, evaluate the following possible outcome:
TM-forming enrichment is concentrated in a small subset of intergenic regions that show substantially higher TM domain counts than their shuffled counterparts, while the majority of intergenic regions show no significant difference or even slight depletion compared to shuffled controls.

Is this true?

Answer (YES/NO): NO